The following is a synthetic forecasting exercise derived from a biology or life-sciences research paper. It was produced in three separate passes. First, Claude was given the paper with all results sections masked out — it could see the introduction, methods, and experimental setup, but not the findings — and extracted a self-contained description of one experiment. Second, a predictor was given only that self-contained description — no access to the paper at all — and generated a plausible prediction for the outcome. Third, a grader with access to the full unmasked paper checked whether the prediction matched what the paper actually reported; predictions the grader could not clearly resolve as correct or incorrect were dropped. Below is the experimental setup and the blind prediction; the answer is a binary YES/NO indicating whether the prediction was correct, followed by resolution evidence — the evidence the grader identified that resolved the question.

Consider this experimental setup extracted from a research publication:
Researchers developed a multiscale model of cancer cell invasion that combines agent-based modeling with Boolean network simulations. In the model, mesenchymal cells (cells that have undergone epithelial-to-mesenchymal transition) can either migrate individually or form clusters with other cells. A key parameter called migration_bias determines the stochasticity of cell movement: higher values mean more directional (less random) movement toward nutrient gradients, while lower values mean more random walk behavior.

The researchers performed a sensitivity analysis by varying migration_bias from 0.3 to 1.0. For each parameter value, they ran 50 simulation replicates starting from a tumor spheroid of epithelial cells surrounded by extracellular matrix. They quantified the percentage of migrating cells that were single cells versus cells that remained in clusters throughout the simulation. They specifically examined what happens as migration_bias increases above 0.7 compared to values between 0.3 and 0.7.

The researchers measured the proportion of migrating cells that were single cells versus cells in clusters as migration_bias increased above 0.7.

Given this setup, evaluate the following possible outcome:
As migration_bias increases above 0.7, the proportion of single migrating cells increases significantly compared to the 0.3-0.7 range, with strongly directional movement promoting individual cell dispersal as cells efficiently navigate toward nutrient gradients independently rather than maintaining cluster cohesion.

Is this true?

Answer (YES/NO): YES